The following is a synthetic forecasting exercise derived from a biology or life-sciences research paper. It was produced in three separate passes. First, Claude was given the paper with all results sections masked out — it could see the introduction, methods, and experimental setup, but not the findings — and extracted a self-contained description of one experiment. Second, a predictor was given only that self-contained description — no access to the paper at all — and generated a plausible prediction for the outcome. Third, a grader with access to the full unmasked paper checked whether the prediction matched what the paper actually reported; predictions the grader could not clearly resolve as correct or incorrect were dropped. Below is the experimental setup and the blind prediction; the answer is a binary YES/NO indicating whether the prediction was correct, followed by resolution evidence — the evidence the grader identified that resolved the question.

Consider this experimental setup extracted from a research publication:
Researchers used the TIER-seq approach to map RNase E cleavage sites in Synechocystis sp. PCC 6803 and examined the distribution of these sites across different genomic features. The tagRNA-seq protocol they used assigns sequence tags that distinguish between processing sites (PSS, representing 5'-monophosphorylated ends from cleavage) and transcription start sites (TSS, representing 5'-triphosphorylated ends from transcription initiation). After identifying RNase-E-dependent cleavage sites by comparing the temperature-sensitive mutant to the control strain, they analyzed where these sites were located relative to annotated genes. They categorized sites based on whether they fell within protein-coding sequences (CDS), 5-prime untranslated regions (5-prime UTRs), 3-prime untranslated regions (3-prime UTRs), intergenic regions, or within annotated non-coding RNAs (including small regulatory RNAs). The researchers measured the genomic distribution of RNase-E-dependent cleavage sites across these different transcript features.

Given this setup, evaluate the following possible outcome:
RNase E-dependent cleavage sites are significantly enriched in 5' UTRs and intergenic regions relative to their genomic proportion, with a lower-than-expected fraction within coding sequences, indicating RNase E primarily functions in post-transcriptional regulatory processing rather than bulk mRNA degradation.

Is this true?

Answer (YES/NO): NO